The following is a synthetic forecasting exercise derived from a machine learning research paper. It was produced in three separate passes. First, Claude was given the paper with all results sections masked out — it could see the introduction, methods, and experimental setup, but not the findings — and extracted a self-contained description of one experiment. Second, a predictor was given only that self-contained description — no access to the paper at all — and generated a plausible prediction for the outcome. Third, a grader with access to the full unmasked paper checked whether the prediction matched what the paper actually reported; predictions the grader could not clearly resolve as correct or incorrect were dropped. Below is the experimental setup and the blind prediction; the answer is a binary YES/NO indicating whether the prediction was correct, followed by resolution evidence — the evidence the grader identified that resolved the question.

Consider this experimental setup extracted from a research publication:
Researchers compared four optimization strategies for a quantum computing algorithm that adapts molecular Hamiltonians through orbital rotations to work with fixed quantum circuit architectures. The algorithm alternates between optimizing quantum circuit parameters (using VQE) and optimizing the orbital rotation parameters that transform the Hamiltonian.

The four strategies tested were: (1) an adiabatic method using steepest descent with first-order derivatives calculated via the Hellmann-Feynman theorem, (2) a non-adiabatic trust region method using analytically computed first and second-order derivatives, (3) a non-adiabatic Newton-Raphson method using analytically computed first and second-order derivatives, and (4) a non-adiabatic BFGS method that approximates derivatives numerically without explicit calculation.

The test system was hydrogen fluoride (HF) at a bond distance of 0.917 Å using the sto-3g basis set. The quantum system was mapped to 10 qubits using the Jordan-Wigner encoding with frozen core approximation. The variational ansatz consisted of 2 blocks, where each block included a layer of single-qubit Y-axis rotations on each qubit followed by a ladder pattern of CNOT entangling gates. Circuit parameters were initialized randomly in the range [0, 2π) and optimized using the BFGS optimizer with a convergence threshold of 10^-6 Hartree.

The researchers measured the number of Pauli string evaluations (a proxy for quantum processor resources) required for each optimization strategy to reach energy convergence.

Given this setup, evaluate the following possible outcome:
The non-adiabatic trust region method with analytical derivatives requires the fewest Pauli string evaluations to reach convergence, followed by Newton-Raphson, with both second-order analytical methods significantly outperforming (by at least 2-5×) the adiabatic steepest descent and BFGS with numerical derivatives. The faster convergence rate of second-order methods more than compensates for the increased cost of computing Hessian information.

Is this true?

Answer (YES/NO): NO